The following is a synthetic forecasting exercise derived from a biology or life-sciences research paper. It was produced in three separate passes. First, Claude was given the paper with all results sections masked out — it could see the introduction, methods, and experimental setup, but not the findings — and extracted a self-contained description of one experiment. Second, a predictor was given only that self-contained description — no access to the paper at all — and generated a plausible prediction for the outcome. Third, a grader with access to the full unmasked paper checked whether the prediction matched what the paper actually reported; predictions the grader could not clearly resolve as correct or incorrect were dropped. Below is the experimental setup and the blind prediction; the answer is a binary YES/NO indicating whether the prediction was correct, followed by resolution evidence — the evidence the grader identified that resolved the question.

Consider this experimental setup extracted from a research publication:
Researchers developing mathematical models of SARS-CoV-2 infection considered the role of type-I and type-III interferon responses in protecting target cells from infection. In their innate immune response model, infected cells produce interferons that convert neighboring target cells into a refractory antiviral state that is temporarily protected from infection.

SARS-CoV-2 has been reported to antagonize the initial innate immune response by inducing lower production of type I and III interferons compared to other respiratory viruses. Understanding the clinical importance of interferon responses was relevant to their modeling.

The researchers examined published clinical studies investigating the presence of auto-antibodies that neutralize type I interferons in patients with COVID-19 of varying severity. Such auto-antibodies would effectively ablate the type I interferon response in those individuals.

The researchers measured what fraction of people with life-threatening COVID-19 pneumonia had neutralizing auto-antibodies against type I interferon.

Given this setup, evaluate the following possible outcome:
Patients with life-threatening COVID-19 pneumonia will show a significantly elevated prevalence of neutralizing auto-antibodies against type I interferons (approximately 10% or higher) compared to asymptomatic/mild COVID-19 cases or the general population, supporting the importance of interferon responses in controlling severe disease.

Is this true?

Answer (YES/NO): YES